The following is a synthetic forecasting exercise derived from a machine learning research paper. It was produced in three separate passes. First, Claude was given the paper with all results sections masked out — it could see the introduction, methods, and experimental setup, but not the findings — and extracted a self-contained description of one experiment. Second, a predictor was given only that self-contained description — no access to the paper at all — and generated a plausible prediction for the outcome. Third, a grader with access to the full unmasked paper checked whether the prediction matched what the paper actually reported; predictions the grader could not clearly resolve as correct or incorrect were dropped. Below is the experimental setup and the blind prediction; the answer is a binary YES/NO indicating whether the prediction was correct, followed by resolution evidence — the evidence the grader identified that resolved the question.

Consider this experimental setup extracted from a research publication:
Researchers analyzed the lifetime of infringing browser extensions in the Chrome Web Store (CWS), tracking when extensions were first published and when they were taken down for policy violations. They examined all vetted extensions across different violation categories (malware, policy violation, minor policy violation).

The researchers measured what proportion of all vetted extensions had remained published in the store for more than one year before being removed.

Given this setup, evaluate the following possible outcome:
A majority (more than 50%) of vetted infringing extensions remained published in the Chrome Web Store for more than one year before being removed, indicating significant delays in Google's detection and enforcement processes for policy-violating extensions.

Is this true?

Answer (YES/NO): YES